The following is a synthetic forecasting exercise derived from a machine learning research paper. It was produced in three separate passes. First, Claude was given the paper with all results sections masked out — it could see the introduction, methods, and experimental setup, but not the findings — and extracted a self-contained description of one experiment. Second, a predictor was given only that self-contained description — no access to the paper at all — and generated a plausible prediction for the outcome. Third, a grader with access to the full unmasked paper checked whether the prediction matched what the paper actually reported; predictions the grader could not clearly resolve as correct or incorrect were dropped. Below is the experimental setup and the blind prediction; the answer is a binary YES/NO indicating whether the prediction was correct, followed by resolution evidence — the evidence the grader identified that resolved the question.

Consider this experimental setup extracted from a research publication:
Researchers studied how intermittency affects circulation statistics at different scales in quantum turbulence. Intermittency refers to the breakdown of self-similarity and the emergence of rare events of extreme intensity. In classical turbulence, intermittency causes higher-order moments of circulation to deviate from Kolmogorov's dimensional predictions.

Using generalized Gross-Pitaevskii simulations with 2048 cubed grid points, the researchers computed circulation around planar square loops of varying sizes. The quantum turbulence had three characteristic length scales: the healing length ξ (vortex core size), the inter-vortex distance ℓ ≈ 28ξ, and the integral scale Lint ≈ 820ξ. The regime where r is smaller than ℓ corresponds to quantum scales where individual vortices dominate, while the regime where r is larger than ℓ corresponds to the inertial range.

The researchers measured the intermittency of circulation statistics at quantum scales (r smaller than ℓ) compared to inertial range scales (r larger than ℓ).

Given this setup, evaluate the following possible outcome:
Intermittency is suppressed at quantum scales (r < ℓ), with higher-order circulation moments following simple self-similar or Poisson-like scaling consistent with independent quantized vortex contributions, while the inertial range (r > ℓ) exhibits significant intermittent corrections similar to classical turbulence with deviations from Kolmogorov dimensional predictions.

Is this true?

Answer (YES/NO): NO